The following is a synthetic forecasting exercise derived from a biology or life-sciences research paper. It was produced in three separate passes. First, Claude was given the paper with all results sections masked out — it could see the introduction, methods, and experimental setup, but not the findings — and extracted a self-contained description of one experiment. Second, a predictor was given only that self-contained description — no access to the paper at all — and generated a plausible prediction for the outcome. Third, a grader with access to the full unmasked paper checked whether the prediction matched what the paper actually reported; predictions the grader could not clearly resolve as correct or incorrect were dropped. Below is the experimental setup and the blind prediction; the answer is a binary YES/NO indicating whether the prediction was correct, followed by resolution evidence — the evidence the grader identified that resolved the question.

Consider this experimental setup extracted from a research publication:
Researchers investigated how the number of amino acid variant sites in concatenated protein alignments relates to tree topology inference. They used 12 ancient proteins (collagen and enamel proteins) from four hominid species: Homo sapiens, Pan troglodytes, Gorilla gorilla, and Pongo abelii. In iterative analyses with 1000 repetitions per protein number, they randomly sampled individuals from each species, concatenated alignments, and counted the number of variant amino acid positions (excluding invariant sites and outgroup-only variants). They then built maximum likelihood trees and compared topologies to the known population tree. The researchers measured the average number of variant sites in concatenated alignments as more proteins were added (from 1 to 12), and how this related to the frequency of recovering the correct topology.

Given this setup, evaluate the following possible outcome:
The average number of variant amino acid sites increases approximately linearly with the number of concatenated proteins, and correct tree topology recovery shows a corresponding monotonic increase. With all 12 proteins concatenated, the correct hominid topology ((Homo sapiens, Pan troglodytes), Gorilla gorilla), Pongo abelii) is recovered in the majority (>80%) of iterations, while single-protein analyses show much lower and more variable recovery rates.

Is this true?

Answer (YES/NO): YES